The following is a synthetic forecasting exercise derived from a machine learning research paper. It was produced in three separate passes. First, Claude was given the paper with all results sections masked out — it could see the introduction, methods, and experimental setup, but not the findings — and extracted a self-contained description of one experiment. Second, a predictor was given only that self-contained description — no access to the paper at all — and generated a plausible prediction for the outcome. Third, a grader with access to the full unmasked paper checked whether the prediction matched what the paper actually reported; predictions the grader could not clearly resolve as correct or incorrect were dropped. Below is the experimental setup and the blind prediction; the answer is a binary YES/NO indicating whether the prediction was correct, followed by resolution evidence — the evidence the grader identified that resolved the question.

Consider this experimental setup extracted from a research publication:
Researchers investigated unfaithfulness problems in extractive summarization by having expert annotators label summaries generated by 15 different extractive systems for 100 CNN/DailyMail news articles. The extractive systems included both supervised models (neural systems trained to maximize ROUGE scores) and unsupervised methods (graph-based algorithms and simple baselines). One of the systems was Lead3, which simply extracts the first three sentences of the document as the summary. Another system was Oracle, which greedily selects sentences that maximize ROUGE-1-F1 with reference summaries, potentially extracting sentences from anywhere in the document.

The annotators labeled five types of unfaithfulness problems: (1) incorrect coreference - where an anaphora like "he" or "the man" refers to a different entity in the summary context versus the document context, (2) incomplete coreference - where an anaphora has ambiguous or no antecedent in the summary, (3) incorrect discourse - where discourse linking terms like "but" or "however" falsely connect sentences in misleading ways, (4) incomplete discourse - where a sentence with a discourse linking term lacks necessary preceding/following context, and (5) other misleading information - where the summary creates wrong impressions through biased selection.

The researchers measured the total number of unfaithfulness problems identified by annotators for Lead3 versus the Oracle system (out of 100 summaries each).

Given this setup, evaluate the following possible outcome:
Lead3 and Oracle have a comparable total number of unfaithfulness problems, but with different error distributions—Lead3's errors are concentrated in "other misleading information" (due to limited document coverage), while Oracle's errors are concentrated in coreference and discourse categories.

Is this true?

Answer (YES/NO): NO